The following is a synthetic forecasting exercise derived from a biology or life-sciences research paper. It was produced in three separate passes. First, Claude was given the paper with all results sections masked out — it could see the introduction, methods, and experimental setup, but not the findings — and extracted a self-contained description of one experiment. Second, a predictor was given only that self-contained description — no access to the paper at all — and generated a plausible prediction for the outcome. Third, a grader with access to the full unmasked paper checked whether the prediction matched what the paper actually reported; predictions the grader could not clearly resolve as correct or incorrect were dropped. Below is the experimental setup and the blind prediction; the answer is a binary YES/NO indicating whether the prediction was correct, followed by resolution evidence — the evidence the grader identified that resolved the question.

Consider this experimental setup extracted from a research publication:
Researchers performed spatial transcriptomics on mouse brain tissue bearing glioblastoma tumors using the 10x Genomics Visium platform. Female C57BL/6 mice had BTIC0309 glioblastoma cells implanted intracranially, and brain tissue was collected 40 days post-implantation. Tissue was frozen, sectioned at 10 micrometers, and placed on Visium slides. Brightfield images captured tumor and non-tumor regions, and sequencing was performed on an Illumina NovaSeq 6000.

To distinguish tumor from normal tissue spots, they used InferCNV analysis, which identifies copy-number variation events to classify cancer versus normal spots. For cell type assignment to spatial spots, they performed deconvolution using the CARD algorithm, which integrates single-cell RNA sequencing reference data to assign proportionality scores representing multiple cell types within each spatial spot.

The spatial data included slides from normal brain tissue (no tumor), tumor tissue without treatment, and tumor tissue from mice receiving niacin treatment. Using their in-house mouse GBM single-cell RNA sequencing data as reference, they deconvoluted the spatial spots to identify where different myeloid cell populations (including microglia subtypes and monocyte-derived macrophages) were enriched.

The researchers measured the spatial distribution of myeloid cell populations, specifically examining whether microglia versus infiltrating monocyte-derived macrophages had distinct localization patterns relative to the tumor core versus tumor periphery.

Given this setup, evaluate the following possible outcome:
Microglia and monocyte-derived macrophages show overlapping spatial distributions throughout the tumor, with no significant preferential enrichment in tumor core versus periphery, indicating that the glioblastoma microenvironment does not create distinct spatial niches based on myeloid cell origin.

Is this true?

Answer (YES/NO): NO